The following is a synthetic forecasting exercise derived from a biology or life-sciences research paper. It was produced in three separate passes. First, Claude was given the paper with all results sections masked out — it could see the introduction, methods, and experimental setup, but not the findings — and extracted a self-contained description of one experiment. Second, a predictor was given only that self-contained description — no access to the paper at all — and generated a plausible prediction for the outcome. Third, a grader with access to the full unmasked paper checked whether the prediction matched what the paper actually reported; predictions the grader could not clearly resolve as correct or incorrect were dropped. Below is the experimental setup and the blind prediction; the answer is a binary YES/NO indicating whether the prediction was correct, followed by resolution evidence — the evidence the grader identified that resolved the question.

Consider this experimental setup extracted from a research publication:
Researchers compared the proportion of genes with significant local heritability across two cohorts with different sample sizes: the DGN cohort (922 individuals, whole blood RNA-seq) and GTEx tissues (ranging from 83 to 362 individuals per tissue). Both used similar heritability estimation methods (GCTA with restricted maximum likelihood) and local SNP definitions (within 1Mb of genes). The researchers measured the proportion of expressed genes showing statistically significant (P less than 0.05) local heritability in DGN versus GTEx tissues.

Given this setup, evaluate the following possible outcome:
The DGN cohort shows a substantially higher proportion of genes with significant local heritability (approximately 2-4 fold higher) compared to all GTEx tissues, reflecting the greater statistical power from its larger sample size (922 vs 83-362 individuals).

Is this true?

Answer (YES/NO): NO